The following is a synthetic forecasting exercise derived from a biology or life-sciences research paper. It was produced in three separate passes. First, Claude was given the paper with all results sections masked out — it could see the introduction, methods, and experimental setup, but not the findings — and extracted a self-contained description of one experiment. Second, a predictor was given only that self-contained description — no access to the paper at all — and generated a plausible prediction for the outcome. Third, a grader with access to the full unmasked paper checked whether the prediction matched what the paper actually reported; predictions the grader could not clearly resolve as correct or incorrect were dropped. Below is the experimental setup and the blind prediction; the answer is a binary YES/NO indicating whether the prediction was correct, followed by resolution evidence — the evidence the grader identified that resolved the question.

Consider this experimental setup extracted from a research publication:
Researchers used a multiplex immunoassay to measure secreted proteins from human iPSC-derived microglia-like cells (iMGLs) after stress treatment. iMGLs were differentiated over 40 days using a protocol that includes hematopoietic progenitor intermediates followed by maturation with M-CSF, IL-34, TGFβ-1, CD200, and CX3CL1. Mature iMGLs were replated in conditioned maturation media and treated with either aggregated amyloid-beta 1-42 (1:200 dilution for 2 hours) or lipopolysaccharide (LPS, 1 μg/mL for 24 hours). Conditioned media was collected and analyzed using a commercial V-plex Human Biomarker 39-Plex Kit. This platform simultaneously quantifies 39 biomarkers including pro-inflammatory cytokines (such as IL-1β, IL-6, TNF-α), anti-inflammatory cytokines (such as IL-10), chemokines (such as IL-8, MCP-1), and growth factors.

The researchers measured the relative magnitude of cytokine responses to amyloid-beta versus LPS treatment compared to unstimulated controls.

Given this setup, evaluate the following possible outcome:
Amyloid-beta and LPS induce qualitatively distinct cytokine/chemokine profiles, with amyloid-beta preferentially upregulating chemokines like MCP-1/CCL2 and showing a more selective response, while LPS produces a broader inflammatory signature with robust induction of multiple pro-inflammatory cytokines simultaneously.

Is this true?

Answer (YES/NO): NO